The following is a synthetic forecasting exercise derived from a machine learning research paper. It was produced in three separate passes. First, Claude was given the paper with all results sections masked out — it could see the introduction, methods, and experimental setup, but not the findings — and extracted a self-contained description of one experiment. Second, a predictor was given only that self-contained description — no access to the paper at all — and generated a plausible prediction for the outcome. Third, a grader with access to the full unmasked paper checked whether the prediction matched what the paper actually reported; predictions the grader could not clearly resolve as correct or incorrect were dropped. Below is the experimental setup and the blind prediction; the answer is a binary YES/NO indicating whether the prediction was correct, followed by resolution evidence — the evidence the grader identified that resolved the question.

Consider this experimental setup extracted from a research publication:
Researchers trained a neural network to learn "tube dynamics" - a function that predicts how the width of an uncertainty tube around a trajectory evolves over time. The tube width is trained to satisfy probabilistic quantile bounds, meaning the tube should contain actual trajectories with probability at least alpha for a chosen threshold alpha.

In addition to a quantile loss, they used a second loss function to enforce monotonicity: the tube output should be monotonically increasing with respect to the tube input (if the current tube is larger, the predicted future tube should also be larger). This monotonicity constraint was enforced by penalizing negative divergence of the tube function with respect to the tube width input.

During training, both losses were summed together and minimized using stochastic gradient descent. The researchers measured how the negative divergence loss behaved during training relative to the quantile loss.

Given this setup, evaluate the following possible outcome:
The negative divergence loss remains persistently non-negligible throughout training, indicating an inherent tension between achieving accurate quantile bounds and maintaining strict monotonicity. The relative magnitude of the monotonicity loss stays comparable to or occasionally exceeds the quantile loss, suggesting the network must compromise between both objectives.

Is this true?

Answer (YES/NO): NO